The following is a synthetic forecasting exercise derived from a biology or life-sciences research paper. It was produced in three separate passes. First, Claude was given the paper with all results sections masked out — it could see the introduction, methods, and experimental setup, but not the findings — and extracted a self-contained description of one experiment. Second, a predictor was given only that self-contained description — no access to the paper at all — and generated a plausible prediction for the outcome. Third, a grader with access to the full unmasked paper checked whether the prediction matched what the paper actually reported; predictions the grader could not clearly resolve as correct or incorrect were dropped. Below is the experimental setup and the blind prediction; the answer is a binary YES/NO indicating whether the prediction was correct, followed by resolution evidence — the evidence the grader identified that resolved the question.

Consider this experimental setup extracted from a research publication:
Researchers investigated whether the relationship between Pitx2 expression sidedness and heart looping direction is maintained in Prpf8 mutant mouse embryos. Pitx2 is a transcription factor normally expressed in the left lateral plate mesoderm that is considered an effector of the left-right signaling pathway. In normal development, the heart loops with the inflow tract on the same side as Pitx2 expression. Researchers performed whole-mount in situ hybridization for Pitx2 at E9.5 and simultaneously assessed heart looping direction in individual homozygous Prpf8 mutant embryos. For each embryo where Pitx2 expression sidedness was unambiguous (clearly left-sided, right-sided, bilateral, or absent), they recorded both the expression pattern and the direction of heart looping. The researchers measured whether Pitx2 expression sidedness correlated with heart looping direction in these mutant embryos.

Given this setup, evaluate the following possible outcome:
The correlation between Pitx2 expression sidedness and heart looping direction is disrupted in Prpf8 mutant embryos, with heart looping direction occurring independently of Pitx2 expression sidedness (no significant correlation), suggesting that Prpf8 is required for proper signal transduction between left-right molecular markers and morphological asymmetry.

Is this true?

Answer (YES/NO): NO